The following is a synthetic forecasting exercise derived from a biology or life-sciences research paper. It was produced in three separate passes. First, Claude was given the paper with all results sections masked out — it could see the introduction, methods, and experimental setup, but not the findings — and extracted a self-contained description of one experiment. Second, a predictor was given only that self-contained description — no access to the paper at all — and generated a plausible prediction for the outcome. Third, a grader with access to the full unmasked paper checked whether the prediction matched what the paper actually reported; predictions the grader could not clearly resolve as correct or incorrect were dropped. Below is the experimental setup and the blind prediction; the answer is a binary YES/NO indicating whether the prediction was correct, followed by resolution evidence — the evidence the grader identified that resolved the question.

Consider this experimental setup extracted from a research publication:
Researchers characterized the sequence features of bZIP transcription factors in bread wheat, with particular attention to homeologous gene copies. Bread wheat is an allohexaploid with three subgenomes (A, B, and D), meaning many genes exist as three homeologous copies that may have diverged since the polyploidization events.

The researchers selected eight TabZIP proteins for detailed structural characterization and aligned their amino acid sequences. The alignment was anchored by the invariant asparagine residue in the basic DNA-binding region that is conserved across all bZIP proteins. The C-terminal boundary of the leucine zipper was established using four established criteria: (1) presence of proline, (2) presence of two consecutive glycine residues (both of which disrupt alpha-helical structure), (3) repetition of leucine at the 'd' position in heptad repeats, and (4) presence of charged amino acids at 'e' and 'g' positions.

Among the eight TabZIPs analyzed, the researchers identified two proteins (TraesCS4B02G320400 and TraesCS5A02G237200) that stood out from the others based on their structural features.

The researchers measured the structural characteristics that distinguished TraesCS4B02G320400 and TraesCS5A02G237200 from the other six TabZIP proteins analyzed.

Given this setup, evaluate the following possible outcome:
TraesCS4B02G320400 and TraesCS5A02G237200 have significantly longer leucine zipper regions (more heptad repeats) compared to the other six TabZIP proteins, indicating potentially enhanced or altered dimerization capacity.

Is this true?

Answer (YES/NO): NO